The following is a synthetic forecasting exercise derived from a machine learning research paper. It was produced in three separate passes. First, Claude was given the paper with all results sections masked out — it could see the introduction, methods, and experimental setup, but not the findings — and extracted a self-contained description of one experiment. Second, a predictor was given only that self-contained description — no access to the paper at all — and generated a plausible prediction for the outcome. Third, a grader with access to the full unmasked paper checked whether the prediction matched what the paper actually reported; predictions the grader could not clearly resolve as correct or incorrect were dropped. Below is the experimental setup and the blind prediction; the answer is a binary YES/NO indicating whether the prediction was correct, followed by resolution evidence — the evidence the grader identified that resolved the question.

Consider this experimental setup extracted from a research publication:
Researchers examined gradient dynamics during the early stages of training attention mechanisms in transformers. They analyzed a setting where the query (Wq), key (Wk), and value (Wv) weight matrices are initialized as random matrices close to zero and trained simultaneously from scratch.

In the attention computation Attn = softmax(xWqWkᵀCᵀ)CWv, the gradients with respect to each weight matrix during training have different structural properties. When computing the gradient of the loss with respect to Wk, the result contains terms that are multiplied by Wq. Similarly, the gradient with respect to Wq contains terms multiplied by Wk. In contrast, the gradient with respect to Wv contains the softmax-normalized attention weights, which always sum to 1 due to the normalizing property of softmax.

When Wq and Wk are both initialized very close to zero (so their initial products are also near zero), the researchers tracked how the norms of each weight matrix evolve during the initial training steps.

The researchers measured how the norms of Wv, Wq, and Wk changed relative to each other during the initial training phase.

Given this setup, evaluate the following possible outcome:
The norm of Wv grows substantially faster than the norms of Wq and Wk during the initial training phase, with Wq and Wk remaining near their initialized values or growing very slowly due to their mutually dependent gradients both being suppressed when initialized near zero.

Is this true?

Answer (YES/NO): YES